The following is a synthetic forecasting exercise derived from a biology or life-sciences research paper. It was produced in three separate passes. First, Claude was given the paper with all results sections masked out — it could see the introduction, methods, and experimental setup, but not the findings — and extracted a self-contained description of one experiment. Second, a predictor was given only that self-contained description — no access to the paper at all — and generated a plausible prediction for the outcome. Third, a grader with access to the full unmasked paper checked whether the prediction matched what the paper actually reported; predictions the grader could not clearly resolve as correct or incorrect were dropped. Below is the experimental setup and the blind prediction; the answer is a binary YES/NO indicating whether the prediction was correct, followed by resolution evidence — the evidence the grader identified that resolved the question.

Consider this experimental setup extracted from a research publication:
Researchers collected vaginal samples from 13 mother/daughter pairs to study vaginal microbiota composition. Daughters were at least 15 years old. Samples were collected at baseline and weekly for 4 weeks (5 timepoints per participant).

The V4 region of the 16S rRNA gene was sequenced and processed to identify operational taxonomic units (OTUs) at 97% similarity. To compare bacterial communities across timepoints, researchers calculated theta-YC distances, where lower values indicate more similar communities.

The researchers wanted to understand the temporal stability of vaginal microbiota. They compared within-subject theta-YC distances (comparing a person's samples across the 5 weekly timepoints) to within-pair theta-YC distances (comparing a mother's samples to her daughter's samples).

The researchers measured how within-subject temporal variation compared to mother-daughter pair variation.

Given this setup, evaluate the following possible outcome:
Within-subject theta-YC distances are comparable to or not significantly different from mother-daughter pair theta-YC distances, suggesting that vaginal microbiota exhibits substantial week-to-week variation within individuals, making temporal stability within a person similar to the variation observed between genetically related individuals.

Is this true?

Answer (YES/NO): NO